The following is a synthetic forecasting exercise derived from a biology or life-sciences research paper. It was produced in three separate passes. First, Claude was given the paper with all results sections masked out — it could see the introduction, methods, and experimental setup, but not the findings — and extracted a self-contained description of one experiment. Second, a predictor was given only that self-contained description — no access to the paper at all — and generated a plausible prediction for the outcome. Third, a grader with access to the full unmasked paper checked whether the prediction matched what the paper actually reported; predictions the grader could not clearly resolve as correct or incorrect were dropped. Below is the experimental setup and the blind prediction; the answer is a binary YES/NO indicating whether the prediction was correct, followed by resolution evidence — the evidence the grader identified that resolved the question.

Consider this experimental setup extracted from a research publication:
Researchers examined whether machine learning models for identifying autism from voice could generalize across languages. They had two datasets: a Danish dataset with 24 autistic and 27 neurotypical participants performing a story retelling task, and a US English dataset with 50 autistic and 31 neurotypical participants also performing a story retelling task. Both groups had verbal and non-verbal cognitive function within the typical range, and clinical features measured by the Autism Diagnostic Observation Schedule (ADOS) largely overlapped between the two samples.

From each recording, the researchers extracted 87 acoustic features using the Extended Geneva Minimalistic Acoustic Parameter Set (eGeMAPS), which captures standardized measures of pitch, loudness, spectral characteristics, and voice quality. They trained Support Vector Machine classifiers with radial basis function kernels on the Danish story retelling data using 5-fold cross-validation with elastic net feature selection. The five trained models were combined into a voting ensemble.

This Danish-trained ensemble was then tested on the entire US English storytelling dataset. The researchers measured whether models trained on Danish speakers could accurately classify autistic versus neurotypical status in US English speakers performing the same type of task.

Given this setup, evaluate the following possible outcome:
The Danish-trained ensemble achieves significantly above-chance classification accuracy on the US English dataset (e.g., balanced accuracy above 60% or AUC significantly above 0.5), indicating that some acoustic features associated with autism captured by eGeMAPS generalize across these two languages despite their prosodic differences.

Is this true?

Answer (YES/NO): NO